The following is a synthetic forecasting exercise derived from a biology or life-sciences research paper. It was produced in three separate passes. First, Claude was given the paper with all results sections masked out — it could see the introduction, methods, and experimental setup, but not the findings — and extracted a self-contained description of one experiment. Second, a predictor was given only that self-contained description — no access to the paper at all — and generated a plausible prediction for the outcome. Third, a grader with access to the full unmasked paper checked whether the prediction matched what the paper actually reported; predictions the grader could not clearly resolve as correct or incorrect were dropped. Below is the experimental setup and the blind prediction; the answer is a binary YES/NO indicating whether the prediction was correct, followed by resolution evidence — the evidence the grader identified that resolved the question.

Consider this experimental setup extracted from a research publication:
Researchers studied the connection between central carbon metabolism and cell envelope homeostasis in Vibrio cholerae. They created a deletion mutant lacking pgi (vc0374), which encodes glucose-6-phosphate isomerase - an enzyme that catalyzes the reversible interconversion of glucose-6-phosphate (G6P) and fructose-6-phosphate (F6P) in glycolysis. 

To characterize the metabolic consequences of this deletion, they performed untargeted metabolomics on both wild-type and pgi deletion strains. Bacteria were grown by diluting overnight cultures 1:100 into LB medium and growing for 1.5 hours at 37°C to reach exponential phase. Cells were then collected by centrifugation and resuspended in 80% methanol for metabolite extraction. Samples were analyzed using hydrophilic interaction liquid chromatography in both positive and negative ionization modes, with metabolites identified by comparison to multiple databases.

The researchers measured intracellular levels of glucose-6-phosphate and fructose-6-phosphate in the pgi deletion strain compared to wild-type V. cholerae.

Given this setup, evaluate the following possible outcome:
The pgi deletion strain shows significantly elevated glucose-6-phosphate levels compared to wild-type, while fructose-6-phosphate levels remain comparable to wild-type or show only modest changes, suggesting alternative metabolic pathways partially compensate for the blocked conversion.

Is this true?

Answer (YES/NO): NO